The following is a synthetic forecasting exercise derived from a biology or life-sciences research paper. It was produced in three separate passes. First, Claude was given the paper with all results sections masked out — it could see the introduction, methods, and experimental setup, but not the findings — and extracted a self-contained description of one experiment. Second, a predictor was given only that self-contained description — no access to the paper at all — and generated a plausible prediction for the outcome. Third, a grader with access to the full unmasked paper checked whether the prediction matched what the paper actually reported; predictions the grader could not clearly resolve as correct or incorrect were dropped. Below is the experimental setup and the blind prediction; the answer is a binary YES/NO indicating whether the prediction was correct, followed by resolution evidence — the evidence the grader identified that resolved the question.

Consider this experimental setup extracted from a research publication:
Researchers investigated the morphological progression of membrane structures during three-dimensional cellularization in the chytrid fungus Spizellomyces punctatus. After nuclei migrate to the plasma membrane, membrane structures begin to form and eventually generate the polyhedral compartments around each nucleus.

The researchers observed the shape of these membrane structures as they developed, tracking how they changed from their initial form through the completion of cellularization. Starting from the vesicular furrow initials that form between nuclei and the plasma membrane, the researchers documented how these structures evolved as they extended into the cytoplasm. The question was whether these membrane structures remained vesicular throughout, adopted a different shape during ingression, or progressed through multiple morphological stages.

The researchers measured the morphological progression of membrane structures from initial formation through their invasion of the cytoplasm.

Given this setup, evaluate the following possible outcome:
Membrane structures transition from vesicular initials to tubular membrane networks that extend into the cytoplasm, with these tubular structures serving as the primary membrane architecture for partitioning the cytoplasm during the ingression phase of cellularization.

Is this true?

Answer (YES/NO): YES